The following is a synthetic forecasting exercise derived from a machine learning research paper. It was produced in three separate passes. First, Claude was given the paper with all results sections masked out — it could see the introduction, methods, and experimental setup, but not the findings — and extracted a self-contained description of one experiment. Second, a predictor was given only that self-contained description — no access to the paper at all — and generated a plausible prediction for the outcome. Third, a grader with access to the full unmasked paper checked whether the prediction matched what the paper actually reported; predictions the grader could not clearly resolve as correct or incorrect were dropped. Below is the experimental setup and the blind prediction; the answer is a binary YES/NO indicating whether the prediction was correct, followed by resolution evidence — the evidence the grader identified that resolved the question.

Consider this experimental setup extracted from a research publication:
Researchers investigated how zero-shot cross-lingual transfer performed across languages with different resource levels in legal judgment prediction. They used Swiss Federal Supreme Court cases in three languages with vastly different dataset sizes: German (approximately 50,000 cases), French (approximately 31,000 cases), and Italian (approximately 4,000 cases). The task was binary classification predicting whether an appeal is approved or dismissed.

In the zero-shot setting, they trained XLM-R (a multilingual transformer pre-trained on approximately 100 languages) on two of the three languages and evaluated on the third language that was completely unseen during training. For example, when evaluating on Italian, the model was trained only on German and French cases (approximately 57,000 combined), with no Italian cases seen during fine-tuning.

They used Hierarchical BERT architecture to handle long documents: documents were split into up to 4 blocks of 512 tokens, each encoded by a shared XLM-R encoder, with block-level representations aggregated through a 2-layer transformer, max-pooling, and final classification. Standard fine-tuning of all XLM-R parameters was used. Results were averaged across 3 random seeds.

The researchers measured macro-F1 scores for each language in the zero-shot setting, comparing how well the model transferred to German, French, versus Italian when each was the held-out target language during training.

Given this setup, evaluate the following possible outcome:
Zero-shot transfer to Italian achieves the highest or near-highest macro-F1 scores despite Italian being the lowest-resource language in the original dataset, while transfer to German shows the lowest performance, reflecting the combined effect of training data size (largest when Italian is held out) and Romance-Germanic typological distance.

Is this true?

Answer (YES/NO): YES